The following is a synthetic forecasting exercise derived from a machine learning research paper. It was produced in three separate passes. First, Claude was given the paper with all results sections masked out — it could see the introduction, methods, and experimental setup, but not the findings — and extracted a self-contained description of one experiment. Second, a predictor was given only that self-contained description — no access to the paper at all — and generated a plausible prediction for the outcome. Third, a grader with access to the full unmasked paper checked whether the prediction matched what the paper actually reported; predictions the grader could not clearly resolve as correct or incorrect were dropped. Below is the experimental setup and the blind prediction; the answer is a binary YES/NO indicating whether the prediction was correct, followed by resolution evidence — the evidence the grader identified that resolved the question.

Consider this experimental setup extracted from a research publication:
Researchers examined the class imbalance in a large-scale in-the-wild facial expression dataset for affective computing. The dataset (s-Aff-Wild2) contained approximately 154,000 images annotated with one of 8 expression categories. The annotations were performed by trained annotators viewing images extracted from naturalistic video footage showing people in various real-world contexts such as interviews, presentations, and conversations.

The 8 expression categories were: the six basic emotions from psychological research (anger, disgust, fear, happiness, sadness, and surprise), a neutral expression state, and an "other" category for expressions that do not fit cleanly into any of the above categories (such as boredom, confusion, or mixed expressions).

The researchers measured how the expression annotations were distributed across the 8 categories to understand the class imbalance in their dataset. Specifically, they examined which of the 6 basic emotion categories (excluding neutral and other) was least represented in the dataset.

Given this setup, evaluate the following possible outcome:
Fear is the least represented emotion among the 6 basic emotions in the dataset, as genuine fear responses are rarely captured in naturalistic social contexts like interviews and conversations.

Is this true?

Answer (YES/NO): NO